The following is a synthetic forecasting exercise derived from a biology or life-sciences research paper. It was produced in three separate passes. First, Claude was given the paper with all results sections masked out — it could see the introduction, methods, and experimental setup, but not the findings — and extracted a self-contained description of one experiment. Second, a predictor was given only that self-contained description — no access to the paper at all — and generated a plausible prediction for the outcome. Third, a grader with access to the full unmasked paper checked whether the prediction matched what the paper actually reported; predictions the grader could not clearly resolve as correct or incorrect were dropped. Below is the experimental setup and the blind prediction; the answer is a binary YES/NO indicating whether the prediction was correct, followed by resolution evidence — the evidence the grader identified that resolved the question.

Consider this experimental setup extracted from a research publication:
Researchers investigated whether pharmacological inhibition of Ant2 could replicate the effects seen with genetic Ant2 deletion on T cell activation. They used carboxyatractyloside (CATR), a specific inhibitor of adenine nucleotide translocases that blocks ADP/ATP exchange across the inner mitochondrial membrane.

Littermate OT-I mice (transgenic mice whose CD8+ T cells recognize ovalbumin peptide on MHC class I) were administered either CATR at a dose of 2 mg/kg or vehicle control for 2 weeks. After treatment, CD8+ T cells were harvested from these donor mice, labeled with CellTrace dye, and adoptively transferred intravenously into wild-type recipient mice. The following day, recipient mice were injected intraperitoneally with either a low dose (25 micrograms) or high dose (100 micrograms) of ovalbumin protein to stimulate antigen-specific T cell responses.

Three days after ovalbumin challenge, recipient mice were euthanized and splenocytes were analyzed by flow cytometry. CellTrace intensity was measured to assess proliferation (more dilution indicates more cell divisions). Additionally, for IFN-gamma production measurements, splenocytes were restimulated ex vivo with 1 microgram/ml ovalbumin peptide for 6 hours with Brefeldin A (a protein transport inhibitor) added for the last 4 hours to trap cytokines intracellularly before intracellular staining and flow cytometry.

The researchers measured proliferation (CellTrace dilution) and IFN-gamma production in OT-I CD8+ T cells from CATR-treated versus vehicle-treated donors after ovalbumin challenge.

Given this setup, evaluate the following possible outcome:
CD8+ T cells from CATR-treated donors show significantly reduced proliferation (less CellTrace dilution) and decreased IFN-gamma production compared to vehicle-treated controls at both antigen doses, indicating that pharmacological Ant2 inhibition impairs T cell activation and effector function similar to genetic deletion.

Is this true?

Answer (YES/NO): NO